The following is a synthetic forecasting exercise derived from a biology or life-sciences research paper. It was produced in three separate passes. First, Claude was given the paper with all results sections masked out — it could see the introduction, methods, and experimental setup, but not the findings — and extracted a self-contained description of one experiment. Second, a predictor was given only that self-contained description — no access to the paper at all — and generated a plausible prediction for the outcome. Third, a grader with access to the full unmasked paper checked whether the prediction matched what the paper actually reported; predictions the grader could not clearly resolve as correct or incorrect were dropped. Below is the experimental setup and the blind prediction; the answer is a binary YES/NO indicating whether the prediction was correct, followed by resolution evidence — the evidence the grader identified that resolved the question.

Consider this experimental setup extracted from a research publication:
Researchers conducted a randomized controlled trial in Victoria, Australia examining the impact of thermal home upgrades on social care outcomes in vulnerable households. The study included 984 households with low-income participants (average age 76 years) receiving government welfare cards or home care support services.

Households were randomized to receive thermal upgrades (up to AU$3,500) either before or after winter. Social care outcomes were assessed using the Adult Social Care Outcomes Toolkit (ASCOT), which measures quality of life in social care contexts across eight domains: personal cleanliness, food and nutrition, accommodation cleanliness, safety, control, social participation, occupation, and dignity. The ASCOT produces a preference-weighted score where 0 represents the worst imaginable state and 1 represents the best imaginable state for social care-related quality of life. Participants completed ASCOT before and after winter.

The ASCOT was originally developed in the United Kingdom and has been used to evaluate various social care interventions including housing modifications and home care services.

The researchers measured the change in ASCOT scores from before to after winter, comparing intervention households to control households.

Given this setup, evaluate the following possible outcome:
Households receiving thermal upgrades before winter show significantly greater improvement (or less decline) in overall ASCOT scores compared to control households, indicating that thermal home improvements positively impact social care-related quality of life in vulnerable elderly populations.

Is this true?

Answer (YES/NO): YES